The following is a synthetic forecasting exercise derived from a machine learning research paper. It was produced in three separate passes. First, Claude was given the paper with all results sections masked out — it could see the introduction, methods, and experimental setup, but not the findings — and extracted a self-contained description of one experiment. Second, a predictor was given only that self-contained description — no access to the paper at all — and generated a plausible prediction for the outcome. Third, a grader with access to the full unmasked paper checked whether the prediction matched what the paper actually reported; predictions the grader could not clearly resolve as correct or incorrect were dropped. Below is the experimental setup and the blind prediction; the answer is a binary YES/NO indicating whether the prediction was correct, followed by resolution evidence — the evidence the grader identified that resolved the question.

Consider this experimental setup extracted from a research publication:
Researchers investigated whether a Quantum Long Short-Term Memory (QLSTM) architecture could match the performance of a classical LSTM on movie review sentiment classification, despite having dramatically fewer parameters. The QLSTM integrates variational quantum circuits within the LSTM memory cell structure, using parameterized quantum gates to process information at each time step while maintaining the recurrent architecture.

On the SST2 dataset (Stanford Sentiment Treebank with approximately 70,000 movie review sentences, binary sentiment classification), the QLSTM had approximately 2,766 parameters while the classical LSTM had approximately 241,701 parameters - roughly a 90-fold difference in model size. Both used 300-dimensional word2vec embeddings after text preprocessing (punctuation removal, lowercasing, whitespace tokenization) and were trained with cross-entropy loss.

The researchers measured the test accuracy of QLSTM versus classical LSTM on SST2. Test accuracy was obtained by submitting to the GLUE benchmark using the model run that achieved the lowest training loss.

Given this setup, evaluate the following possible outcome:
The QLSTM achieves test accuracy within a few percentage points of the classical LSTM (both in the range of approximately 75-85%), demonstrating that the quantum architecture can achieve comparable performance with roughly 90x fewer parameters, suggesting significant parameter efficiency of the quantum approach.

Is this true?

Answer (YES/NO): YES